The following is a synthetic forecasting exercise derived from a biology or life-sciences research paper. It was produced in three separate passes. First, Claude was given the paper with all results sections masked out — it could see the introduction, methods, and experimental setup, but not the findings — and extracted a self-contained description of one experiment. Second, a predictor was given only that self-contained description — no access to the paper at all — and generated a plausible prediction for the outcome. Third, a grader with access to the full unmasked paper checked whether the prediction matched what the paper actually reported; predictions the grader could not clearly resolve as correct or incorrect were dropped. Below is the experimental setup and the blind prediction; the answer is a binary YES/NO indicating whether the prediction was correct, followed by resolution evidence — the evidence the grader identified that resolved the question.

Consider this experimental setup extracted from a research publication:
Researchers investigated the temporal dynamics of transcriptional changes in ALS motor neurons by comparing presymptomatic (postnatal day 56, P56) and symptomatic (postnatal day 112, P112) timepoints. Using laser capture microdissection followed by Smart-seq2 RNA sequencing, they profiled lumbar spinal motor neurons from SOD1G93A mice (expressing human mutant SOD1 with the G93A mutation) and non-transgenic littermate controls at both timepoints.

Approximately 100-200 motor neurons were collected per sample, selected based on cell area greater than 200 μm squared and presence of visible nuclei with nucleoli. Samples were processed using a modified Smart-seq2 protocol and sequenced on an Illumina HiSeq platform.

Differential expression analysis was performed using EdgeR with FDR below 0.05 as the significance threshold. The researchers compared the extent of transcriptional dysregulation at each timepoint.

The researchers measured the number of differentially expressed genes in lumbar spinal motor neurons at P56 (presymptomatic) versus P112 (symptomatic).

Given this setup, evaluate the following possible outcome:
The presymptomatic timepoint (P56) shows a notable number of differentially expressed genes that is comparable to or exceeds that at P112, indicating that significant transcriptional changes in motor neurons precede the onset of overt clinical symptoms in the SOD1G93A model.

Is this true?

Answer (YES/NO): NO